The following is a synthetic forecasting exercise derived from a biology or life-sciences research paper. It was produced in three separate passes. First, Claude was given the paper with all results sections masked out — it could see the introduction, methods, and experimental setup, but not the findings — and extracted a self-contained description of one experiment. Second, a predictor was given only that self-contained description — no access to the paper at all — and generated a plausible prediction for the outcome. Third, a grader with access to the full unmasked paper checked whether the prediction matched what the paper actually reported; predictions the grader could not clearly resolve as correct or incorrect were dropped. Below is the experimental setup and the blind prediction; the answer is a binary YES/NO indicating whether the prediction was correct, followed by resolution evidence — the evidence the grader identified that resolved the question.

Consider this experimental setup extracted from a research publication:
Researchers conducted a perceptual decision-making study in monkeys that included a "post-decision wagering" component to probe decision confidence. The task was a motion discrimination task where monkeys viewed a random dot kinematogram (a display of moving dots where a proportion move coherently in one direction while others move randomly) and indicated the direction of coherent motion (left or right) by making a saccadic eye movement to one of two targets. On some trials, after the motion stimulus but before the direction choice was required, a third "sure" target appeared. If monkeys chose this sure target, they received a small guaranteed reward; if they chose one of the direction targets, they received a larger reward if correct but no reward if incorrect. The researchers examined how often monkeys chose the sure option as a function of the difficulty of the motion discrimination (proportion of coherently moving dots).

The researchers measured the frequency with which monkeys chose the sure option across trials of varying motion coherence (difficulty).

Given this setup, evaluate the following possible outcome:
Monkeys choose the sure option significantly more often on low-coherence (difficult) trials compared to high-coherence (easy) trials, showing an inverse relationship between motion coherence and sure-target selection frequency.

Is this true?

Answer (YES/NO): YES